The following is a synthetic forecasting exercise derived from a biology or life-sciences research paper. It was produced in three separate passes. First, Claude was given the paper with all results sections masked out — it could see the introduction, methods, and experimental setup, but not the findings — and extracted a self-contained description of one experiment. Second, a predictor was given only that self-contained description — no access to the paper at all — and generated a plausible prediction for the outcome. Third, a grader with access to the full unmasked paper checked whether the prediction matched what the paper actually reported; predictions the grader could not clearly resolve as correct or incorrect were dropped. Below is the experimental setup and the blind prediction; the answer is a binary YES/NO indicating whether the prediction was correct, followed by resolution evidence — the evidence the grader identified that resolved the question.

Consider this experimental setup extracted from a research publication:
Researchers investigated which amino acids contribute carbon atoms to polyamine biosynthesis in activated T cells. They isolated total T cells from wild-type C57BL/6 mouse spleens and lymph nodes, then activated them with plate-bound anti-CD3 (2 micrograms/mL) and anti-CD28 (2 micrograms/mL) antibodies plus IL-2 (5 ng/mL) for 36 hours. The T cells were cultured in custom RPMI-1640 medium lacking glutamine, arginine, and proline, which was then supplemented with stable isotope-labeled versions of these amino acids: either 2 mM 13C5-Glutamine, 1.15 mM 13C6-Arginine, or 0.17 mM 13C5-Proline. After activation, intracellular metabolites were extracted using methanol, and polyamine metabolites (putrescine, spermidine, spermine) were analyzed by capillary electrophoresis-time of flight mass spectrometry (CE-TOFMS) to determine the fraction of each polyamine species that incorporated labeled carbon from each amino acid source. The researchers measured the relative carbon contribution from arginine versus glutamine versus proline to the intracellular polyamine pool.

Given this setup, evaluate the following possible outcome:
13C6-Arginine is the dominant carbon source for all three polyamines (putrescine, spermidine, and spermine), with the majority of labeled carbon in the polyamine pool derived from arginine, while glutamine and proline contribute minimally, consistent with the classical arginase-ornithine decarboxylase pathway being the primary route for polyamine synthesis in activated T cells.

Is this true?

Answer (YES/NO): NO